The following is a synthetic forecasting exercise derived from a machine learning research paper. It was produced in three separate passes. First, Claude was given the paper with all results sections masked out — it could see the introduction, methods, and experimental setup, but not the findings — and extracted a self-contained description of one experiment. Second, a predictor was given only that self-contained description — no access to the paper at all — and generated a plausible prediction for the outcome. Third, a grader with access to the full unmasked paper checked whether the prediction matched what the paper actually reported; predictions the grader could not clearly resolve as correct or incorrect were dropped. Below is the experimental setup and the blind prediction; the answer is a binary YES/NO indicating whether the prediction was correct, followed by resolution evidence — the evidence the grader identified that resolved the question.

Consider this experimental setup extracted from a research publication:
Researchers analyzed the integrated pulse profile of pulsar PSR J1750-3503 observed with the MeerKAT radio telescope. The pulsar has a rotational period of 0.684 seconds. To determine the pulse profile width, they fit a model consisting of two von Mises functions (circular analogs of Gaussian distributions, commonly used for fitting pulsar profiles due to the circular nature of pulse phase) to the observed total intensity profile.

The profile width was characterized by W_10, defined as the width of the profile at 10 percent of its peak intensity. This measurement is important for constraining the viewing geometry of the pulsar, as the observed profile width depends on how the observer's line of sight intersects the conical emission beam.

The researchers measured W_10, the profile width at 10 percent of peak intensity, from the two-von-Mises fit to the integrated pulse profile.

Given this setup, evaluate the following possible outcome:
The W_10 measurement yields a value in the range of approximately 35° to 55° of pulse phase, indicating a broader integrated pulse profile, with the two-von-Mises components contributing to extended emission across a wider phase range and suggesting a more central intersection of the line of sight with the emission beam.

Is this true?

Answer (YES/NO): NO